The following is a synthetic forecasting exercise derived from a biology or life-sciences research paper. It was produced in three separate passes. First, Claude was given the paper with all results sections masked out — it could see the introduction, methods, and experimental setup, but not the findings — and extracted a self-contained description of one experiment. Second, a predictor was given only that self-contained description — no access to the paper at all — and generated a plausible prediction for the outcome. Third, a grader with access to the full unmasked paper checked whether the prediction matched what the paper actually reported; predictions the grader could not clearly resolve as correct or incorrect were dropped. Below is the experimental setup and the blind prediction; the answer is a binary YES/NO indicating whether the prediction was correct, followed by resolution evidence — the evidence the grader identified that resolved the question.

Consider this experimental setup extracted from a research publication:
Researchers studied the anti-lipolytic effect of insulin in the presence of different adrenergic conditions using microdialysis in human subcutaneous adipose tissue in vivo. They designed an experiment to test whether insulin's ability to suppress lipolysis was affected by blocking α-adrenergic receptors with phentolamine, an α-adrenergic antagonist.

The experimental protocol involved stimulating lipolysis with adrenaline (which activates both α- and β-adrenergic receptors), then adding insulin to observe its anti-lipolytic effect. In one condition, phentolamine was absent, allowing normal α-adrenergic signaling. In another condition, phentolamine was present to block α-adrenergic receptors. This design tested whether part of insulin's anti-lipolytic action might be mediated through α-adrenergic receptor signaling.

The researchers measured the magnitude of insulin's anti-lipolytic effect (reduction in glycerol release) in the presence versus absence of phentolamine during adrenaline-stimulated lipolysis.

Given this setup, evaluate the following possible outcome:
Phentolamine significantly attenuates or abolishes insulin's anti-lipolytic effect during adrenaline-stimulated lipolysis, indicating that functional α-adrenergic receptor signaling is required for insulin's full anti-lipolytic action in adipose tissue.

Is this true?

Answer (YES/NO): YES